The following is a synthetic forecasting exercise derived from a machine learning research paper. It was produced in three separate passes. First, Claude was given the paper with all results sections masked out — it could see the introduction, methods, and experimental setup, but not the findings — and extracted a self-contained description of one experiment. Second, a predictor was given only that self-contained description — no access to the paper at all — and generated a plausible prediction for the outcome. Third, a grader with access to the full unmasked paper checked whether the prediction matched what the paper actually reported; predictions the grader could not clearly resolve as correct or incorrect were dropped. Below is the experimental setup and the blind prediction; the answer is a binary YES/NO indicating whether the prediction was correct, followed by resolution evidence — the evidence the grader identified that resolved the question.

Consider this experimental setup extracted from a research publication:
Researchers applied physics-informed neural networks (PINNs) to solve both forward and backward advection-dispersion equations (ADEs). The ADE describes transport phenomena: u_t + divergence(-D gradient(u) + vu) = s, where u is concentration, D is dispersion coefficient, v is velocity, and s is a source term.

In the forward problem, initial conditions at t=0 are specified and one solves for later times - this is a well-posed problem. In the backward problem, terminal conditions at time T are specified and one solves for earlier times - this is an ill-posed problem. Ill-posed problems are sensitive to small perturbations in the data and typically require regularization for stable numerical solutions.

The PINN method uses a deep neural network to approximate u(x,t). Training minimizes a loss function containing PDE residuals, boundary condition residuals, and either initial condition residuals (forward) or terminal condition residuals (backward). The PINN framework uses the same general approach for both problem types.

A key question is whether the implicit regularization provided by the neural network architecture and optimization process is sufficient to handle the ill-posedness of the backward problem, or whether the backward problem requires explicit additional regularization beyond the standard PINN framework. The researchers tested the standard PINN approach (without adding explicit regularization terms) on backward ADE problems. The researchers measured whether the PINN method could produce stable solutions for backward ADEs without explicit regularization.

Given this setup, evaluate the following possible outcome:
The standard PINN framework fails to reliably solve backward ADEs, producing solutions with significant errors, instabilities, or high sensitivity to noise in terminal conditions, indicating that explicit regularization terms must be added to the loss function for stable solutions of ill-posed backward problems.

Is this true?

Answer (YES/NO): NO